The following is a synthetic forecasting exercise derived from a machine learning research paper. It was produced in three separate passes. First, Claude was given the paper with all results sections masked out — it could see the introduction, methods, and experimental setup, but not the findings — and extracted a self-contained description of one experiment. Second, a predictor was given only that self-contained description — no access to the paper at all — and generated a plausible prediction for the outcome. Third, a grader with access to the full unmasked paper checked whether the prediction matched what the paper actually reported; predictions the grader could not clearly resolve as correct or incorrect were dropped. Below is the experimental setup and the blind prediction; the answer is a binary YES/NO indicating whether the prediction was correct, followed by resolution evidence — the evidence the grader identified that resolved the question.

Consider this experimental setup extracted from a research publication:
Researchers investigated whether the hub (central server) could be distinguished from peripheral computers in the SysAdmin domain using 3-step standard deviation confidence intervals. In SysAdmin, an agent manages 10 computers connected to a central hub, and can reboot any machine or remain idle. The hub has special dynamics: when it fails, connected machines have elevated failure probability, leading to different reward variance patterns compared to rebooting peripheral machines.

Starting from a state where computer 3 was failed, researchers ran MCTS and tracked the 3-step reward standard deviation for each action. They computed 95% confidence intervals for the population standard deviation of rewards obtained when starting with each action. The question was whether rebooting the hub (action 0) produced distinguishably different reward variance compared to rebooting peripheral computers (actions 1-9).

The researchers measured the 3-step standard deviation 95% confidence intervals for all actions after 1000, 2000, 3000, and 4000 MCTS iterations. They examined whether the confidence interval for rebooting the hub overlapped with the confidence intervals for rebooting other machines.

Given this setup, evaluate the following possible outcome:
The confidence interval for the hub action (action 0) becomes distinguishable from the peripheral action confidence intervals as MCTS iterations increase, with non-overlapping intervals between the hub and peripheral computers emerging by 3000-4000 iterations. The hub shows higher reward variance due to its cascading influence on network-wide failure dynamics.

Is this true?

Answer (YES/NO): NO